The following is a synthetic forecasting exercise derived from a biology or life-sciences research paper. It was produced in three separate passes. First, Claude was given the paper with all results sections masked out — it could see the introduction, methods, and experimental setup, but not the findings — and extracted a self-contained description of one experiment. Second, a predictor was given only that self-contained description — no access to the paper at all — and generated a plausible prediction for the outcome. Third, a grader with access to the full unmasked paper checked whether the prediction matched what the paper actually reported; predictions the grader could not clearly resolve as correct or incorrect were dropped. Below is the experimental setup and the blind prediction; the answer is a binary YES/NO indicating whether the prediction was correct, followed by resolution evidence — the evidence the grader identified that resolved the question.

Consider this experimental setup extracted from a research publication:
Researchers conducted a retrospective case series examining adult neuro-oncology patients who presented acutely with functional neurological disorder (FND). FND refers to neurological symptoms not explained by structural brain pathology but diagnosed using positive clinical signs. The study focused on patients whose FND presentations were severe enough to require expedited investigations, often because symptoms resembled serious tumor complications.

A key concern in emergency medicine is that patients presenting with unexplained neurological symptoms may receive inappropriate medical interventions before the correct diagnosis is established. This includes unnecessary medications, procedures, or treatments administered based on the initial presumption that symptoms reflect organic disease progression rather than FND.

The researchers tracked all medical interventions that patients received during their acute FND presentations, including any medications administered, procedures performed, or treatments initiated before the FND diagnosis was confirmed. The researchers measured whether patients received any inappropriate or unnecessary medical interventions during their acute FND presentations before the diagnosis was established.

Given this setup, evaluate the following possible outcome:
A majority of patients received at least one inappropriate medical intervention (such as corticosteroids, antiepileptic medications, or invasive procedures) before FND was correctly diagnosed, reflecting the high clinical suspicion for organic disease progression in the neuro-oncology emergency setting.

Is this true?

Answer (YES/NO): NO